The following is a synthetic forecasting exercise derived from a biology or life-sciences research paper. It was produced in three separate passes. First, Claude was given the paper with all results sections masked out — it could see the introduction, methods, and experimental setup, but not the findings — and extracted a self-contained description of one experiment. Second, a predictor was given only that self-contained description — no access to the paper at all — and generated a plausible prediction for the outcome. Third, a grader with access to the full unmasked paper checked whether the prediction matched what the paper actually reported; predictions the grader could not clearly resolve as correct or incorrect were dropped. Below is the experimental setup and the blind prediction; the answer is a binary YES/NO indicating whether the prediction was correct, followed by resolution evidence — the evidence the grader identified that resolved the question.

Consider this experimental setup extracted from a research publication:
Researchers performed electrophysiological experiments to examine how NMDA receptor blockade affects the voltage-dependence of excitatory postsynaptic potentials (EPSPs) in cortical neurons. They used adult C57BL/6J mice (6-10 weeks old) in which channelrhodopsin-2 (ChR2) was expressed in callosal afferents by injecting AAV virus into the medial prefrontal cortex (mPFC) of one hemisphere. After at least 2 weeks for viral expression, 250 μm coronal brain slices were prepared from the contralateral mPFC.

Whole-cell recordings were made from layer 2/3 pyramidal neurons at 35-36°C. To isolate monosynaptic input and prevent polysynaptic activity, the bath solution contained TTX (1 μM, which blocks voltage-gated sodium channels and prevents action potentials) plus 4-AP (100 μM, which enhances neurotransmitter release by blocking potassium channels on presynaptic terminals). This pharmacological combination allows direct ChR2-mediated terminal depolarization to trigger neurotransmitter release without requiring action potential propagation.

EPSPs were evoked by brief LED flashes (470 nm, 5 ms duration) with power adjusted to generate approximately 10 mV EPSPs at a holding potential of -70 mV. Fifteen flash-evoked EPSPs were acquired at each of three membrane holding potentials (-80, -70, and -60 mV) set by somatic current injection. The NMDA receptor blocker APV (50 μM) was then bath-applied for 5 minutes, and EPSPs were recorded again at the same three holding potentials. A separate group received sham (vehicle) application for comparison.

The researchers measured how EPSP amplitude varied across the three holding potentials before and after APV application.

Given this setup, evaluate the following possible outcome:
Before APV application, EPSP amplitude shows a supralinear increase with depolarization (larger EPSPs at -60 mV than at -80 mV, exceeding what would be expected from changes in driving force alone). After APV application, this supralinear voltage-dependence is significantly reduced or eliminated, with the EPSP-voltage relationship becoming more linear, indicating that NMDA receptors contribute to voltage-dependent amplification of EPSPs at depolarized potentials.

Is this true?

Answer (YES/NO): NO